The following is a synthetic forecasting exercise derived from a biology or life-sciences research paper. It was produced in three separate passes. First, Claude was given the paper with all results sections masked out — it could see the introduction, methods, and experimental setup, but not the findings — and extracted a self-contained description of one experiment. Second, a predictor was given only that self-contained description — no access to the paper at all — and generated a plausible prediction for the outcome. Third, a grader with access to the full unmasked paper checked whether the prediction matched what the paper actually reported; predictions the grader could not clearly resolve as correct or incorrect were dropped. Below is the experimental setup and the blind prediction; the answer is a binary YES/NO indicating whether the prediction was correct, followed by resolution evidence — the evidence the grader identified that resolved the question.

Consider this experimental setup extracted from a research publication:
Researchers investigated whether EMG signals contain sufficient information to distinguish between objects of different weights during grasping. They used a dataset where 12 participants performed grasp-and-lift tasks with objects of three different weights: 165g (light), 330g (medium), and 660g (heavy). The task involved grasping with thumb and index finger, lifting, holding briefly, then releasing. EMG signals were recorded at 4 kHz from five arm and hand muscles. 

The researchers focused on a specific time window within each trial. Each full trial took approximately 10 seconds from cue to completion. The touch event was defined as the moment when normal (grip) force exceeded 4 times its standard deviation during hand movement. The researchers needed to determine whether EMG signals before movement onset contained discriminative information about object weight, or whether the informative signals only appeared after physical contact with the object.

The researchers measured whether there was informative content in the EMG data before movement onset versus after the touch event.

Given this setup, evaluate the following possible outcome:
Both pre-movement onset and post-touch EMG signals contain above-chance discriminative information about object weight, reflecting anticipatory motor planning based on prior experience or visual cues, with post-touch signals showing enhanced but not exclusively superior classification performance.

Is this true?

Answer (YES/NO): NO